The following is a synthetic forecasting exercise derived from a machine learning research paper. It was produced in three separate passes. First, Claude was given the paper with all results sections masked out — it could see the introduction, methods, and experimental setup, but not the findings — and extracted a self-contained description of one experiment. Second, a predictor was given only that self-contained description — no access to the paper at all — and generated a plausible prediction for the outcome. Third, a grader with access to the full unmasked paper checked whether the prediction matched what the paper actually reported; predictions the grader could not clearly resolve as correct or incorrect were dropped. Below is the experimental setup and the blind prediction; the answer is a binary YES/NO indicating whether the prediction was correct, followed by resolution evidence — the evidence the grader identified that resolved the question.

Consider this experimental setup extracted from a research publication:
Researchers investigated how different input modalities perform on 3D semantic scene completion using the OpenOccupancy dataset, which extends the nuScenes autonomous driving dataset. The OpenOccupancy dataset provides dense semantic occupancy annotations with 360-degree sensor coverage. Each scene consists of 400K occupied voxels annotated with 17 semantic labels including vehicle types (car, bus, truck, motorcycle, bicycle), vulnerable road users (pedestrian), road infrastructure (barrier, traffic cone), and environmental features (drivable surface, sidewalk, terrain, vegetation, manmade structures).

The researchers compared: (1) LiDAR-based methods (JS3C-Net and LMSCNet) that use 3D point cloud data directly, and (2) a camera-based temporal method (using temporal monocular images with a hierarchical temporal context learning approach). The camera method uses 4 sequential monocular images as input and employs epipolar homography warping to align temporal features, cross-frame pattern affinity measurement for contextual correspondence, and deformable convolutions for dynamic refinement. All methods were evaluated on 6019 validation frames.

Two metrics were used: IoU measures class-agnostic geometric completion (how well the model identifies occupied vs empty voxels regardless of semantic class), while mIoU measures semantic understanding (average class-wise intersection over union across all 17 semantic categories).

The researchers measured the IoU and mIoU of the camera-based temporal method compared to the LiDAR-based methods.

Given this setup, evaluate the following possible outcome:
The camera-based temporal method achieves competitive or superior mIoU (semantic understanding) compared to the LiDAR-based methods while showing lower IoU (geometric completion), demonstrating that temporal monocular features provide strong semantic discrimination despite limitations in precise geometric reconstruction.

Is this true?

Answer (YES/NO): YES